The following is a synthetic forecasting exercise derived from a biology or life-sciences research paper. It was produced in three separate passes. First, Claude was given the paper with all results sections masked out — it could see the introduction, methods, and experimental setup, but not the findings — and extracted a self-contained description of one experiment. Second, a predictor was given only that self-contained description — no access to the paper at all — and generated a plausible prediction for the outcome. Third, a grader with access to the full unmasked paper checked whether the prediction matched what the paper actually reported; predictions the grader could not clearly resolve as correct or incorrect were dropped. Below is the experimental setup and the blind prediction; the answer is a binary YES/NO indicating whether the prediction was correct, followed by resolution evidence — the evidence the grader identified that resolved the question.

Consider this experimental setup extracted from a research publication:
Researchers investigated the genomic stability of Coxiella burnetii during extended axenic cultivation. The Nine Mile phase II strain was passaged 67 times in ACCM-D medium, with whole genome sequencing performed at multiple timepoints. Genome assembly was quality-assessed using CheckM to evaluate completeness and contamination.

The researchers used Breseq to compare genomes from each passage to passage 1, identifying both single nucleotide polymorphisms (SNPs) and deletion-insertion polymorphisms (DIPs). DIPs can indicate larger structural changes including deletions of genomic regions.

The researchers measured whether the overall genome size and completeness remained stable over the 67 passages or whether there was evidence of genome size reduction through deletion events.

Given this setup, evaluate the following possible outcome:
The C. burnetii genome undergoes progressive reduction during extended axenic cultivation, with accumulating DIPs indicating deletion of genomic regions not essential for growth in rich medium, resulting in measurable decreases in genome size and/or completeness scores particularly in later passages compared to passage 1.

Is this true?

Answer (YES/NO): NO